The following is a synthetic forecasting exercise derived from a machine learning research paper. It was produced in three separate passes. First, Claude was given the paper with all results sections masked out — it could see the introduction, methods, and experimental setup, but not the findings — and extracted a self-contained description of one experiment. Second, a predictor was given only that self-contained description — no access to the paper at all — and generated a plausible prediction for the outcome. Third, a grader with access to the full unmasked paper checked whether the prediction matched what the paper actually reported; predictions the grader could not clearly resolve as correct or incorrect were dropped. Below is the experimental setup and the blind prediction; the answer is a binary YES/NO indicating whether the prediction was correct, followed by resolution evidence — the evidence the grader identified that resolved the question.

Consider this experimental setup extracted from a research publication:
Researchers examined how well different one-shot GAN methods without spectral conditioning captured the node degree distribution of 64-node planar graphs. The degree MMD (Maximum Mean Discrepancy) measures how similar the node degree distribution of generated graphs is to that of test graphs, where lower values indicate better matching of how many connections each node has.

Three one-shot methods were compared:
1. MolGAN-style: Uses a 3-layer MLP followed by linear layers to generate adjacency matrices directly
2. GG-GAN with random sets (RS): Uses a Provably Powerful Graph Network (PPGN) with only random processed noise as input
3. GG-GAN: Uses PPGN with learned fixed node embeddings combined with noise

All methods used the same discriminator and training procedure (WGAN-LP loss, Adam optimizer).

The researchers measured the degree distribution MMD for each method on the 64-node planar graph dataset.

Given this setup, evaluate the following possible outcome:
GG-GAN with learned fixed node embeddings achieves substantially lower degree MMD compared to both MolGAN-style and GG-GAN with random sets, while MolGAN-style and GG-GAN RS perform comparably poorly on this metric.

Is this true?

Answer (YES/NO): NO